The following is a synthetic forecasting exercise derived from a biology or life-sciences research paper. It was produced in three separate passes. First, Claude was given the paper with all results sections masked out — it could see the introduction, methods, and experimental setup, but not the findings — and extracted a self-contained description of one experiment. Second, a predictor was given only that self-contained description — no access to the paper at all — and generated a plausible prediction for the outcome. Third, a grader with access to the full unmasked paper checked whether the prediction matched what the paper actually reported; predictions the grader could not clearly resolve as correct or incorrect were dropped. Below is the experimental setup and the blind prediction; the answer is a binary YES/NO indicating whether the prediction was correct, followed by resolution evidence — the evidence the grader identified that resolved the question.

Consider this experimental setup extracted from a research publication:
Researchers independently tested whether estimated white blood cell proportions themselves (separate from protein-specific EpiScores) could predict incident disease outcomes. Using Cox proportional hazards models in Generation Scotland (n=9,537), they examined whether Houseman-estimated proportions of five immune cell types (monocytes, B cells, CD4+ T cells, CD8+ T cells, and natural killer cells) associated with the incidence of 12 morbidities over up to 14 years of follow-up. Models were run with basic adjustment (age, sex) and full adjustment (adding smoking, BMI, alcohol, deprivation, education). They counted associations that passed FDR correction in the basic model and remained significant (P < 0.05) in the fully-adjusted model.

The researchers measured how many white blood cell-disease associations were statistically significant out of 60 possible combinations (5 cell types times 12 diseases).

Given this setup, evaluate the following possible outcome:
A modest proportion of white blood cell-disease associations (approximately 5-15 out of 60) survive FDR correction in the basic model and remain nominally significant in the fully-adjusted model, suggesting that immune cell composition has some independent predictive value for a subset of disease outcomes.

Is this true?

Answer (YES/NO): NO